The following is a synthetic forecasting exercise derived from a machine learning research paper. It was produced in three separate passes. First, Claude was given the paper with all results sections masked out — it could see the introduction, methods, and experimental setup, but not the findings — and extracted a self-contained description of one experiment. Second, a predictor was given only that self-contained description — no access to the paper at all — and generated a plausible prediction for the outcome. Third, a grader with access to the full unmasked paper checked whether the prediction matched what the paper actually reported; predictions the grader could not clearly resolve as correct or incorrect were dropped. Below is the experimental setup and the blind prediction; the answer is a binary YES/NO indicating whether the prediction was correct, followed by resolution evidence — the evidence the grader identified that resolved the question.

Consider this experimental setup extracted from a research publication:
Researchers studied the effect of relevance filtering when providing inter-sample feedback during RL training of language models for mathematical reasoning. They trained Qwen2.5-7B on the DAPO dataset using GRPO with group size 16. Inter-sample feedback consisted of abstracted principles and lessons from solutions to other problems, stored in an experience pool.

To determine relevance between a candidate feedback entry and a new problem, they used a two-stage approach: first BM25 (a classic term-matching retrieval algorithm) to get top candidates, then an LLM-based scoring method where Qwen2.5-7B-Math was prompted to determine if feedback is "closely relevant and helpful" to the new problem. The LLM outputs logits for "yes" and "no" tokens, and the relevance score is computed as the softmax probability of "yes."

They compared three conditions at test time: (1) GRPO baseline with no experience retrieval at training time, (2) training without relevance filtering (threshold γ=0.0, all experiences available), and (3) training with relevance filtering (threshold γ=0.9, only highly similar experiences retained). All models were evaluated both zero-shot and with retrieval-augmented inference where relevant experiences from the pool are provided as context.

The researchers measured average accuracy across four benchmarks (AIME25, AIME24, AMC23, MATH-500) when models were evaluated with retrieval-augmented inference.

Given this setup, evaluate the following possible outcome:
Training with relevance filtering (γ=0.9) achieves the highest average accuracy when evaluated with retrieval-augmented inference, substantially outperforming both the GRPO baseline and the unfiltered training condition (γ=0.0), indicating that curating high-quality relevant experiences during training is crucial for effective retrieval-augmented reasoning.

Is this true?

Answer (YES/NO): NO